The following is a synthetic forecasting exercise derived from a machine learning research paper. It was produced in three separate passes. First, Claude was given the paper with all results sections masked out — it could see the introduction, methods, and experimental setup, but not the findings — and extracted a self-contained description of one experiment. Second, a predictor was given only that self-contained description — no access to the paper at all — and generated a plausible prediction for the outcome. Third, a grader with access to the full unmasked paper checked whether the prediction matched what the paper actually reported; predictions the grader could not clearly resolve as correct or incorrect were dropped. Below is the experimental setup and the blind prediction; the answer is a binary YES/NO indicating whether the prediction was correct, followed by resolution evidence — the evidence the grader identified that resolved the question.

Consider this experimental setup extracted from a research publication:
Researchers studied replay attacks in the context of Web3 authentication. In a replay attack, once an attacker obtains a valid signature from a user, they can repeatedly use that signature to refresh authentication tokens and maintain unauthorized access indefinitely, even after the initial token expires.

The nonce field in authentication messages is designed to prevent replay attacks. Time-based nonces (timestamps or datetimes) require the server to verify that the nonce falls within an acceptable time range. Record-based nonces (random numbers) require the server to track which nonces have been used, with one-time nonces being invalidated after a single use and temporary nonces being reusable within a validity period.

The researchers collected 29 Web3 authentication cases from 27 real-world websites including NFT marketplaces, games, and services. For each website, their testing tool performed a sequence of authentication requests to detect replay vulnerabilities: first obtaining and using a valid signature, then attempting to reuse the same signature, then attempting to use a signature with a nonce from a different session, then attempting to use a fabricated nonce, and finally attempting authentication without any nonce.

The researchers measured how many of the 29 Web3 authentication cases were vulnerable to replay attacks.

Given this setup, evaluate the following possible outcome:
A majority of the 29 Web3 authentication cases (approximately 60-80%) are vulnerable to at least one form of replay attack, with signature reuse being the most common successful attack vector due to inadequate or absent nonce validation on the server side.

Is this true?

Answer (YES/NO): NO